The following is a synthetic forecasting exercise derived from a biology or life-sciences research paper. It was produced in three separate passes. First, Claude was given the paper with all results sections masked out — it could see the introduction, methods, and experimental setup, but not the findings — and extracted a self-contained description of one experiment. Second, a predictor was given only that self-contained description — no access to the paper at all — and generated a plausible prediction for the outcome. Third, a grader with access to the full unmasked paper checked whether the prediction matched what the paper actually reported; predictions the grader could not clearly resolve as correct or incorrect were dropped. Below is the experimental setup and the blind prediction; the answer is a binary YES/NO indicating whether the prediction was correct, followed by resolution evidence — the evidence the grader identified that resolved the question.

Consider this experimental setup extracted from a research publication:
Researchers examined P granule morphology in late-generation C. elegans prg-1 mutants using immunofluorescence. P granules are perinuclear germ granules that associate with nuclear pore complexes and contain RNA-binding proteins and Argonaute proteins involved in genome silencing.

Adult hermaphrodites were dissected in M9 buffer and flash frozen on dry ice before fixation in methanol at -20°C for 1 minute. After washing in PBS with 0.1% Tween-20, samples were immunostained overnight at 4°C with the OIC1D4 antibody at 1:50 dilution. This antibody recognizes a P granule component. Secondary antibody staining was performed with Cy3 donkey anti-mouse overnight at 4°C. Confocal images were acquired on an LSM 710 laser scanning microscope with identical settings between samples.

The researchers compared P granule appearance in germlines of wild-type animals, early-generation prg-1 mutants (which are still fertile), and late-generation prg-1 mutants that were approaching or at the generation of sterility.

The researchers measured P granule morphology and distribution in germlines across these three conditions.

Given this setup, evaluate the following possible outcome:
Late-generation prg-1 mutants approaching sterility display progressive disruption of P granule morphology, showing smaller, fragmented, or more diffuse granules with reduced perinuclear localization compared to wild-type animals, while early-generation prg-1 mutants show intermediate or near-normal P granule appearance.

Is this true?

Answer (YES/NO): NO